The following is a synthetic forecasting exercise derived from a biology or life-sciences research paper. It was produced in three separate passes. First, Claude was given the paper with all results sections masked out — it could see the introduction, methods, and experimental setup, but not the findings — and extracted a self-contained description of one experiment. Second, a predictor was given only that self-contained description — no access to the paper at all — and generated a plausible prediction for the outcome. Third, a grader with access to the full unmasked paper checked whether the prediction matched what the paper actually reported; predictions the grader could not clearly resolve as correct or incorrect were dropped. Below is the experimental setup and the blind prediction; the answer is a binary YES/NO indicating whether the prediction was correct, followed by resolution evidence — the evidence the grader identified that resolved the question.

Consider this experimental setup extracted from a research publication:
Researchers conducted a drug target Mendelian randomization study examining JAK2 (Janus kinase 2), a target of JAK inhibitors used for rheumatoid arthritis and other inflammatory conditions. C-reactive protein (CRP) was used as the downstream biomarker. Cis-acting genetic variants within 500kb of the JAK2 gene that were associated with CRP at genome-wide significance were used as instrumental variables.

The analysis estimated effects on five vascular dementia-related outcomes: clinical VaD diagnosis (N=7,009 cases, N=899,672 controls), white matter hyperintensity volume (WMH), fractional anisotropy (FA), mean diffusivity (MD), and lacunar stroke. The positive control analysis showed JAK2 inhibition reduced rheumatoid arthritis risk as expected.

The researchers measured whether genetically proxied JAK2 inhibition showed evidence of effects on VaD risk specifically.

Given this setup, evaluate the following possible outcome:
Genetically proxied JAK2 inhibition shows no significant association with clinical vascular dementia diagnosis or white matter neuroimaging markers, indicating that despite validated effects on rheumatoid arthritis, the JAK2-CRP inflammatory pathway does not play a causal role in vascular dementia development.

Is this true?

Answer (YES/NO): NO